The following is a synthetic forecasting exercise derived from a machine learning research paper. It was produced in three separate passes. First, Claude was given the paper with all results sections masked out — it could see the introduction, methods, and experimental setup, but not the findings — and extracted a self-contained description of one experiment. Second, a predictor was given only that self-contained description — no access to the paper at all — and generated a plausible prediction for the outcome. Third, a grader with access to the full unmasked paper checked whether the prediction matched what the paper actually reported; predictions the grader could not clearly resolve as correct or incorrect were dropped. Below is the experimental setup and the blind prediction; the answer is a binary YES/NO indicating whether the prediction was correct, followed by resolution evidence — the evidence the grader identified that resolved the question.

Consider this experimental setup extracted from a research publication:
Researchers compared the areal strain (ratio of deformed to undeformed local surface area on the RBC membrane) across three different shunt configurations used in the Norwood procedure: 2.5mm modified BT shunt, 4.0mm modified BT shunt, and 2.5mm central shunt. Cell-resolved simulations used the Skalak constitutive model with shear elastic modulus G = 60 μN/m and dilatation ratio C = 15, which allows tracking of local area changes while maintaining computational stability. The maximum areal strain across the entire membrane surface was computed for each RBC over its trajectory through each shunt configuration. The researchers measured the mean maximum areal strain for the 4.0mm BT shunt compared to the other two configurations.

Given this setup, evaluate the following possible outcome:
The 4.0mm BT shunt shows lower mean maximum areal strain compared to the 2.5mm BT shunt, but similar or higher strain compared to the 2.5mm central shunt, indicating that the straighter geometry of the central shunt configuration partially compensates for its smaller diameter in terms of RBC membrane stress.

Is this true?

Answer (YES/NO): NO